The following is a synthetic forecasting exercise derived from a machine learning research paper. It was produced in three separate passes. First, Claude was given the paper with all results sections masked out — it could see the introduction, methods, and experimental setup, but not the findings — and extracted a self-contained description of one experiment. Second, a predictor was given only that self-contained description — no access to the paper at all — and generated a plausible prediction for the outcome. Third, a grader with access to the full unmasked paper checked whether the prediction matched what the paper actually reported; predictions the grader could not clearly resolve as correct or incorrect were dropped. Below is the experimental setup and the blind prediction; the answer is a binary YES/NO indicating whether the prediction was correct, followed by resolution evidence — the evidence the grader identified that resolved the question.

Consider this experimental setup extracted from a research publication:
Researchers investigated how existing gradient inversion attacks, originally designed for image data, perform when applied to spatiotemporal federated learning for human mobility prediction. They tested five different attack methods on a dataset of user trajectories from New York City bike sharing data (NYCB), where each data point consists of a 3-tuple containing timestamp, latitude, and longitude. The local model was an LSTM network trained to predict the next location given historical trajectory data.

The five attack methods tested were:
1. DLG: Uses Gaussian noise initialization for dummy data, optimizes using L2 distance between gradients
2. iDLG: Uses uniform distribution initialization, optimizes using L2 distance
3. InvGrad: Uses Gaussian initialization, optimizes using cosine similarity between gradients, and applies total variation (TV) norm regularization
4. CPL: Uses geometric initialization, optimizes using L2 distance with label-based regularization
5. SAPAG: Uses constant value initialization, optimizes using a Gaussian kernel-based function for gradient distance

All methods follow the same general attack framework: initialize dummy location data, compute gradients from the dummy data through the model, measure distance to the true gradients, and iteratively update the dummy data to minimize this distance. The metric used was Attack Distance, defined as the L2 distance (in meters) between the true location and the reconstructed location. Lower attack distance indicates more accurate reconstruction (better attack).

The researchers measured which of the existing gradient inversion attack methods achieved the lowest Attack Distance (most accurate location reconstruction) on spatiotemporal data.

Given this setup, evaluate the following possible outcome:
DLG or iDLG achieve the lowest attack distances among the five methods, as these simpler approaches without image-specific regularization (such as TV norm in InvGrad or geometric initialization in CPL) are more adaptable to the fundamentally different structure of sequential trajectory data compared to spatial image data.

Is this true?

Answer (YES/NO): YES